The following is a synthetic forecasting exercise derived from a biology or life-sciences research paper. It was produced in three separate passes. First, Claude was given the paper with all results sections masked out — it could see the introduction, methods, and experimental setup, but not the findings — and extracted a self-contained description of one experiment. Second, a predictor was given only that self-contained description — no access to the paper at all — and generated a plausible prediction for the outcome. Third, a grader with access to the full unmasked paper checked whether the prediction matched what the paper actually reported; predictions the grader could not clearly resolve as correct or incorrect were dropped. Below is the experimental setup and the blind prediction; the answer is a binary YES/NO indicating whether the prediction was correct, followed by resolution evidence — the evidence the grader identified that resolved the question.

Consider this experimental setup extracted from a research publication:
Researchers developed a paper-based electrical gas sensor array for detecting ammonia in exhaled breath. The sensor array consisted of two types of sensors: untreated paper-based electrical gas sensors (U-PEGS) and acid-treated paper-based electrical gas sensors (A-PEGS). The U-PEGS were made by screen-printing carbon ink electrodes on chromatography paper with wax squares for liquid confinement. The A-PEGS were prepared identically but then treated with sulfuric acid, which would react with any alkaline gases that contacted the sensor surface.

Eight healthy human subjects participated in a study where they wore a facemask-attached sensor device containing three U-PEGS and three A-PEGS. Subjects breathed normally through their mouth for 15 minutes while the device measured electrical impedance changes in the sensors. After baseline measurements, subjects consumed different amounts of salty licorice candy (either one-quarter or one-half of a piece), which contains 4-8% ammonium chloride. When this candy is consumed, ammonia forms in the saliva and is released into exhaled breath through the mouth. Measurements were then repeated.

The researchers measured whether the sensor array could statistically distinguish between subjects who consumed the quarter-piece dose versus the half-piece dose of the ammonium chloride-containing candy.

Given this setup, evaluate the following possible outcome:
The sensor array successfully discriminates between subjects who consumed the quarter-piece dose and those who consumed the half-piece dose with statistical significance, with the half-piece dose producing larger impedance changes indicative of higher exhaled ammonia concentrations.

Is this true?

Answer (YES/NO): NO